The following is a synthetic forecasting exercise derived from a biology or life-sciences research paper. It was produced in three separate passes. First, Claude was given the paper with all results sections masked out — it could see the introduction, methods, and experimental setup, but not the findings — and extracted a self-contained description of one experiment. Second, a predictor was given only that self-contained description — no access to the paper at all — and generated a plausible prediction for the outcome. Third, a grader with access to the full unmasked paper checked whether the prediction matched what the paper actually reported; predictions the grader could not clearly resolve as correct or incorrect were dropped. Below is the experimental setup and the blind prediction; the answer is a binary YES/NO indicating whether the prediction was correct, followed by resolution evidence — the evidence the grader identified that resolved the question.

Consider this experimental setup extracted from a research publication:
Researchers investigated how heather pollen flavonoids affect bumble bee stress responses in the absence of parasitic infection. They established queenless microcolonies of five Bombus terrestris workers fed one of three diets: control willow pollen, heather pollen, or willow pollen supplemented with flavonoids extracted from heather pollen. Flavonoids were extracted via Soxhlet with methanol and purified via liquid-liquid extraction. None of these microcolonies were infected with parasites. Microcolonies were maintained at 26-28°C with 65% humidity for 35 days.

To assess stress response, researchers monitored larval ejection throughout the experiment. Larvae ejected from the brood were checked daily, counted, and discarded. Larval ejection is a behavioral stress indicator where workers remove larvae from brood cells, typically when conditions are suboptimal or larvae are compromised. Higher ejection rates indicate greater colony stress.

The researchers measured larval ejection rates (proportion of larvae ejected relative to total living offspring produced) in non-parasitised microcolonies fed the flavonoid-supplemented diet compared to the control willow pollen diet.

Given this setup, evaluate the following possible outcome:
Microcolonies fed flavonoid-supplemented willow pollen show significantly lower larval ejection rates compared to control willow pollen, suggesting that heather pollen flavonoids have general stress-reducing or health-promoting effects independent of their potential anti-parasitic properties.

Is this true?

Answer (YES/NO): NO